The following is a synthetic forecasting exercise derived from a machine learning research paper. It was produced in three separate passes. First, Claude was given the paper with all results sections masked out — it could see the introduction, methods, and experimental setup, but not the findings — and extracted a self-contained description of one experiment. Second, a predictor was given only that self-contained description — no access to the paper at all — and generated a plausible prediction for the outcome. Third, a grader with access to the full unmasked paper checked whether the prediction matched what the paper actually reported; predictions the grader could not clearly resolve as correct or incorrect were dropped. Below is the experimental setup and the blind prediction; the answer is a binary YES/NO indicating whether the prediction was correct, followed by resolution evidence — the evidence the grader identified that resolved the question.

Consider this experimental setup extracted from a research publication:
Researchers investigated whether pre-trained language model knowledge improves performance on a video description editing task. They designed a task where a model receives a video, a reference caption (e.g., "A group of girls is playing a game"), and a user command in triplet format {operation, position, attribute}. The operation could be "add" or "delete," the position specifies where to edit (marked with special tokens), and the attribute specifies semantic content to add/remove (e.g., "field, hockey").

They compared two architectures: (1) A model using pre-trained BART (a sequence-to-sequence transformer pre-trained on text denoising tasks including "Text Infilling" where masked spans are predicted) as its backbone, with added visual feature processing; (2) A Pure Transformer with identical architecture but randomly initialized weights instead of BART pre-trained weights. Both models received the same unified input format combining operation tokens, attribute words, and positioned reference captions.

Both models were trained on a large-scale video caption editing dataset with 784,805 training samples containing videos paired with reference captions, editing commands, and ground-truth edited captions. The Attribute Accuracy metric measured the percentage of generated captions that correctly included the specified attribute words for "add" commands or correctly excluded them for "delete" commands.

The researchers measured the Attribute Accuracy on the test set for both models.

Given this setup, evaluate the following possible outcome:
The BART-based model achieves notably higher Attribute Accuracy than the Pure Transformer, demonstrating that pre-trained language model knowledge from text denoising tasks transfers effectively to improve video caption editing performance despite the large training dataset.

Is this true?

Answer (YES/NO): YES